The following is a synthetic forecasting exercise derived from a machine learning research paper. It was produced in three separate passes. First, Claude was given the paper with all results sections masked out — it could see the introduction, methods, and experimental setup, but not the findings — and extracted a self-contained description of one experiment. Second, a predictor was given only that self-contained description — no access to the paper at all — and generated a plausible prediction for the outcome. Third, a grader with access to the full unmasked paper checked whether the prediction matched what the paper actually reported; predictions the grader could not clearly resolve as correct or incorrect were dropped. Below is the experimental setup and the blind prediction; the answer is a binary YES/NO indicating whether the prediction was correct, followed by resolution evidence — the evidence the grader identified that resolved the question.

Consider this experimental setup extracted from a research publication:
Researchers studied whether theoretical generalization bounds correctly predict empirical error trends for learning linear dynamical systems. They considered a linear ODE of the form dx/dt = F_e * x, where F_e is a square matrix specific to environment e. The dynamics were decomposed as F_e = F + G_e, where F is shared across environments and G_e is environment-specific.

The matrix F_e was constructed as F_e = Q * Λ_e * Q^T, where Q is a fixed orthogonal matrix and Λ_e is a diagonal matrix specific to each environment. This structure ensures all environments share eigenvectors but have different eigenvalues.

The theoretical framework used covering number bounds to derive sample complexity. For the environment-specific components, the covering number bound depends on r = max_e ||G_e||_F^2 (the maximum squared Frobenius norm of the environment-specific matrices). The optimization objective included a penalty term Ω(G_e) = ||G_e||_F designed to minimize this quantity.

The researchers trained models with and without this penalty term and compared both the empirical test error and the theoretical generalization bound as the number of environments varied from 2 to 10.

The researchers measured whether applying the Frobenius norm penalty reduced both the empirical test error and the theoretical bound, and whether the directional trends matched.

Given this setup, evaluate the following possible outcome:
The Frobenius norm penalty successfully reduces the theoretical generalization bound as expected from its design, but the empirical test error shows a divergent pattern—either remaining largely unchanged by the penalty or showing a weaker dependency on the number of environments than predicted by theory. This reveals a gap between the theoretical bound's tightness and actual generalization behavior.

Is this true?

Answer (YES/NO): NO